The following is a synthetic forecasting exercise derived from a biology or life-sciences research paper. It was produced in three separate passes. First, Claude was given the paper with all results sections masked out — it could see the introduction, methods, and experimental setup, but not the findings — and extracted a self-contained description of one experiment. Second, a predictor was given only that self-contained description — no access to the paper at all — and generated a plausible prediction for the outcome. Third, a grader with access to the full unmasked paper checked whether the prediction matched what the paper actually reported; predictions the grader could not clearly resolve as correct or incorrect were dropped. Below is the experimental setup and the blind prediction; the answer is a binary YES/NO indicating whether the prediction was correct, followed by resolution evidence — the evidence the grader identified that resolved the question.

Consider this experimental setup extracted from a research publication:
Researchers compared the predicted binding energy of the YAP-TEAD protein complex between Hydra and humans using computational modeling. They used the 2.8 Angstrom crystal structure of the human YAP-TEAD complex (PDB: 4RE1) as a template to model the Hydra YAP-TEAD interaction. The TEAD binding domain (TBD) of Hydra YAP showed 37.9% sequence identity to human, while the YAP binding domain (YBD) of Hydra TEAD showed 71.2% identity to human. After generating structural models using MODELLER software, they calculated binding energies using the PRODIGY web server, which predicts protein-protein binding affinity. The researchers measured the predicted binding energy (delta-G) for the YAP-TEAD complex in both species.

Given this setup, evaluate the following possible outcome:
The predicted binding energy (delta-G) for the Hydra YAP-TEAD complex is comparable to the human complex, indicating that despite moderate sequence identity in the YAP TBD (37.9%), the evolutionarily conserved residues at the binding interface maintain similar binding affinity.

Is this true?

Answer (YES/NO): NO